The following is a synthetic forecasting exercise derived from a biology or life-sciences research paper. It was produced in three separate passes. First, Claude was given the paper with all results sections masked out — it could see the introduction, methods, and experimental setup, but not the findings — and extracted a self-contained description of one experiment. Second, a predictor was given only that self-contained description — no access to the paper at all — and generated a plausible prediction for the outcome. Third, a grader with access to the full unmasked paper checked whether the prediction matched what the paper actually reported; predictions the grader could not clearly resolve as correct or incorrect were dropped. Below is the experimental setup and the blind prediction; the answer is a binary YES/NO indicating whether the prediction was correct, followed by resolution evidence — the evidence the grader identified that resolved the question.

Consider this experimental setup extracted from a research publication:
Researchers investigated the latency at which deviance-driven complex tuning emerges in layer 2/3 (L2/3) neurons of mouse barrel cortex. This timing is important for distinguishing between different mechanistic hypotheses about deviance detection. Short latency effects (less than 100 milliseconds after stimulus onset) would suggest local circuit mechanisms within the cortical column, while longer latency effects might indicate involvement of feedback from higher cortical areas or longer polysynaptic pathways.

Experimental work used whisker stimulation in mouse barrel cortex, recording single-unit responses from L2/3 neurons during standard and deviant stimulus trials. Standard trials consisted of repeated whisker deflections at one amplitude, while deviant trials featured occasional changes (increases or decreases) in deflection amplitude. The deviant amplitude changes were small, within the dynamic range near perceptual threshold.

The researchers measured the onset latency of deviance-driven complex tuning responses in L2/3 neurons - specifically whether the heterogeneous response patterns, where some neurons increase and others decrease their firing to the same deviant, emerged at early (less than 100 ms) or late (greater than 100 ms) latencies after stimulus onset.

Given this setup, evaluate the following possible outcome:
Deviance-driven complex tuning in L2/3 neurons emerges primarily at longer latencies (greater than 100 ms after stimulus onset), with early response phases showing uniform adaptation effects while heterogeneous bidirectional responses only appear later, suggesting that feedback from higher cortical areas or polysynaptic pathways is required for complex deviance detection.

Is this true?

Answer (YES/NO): NO